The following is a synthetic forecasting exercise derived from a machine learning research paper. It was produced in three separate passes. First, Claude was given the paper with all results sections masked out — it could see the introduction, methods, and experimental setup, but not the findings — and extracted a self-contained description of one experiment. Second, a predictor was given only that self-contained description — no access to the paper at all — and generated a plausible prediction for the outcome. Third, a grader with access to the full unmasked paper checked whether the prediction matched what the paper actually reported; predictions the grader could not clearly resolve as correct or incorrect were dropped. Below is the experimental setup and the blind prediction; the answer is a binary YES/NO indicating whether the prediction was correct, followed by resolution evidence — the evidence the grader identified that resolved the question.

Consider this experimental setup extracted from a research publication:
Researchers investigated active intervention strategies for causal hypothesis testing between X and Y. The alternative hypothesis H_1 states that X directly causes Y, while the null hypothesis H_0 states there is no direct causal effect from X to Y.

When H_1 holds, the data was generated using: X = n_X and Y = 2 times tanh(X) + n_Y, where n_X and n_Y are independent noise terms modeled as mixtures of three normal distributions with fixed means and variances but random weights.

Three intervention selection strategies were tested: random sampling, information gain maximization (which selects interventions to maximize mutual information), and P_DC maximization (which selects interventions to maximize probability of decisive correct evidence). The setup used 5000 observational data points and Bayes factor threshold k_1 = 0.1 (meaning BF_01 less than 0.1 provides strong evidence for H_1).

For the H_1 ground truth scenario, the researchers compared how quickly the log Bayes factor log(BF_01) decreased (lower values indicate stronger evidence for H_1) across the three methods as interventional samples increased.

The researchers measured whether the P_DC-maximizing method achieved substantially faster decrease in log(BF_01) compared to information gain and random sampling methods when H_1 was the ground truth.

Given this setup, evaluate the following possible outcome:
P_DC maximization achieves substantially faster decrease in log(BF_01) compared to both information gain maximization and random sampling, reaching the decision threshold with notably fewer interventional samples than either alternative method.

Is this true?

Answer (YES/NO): NO